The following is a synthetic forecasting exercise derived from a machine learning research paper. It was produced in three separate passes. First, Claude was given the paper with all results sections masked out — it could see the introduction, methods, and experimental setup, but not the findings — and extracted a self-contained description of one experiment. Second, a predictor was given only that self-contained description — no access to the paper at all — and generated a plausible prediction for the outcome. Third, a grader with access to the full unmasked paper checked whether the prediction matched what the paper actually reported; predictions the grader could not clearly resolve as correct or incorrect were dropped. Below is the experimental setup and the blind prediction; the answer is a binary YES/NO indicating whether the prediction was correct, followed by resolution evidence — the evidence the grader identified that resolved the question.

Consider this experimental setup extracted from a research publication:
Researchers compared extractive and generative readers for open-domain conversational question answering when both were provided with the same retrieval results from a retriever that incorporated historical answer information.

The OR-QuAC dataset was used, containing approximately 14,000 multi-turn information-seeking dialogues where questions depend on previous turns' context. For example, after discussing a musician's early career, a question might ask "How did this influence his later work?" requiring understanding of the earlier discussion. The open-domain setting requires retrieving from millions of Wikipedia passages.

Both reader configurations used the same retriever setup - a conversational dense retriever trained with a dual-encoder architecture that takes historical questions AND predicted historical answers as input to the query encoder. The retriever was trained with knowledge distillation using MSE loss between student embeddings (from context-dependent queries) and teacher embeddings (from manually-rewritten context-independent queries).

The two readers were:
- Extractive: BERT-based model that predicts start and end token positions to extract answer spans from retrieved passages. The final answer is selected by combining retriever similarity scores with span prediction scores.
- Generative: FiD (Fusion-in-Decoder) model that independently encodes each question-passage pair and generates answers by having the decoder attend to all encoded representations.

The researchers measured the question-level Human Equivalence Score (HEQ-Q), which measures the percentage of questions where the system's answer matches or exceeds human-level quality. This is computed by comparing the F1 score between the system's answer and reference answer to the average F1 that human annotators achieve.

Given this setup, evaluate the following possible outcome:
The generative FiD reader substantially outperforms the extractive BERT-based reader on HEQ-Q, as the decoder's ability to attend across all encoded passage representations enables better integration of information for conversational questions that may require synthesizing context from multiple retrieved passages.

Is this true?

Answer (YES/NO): NO